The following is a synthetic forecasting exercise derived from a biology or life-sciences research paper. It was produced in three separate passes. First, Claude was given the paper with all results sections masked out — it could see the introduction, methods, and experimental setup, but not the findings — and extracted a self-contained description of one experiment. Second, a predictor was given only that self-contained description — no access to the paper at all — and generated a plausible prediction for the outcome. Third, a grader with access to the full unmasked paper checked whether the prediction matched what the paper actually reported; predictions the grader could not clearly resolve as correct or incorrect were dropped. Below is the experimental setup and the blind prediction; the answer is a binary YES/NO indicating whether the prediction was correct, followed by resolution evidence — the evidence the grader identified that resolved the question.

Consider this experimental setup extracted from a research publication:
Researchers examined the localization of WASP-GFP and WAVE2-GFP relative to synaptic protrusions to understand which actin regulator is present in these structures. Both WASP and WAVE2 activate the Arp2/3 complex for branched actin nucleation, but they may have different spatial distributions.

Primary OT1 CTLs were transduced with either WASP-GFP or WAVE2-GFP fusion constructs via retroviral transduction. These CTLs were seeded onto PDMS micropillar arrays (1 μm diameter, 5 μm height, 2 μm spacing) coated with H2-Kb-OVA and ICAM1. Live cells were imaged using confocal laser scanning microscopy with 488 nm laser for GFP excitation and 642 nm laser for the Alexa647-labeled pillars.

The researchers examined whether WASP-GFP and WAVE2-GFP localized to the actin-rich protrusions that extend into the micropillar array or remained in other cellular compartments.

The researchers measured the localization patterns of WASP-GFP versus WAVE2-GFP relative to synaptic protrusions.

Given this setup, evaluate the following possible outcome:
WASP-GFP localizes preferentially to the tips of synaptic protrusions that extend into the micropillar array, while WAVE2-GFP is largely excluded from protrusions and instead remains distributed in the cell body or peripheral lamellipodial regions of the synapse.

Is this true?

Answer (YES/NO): NO